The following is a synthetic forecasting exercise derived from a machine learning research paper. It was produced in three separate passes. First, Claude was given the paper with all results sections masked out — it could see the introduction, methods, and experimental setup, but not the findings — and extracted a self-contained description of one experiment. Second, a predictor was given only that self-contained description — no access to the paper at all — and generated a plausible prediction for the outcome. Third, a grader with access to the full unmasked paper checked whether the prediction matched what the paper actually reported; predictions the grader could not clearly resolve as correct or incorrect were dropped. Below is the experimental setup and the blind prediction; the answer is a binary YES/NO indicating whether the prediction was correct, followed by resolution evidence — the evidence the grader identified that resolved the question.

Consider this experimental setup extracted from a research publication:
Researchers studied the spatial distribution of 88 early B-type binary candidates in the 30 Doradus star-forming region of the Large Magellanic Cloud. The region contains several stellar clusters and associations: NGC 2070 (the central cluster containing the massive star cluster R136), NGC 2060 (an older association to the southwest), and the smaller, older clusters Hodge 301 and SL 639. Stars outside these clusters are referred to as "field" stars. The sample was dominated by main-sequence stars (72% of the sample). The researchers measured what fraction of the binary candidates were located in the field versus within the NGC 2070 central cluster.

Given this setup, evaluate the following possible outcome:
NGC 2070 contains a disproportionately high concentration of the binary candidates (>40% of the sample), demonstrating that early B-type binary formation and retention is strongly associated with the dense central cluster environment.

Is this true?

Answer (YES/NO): NO